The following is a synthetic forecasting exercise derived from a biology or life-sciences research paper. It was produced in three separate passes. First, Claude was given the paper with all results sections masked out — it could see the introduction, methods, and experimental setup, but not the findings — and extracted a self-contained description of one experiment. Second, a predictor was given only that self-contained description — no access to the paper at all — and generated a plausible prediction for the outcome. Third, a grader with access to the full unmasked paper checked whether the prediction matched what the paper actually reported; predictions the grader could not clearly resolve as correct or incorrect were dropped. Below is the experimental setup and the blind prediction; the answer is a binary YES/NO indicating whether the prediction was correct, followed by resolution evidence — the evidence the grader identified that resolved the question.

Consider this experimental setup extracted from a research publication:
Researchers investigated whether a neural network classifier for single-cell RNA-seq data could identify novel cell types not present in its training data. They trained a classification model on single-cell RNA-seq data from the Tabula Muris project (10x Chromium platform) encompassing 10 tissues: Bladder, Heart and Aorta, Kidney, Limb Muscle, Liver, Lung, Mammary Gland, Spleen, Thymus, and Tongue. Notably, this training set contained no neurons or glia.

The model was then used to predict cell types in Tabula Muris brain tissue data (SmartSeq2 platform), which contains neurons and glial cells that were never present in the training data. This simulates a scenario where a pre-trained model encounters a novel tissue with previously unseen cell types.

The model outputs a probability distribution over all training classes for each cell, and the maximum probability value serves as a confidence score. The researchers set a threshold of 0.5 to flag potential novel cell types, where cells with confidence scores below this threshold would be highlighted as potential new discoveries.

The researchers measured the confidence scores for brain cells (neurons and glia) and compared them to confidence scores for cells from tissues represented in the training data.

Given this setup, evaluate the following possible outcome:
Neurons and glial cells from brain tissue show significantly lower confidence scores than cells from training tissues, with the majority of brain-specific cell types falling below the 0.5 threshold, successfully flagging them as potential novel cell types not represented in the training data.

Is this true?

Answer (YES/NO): YES